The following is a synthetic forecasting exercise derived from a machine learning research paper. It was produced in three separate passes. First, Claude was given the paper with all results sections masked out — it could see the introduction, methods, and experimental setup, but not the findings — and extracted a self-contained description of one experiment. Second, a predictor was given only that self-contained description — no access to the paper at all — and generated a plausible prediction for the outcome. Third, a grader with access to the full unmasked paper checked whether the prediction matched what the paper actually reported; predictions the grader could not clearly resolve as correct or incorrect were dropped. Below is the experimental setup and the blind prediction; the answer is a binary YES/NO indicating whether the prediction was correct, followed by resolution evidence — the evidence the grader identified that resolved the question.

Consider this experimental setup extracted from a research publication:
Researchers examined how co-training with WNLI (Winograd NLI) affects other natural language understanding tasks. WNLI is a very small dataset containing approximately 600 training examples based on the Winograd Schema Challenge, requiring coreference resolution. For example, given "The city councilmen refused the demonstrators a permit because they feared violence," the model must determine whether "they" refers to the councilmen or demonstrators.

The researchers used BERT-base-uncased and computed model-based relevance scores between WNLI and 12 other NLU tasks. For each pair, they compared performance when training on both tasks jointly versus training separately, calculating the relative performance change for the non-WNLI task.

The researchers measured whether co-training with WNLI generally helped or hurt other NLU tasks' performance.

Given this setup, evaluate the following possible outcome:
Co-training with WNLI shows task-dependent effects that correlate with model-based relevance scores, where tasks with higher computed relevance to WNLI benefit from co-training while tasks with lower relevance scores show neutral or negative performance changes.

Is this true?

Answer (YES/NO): NO